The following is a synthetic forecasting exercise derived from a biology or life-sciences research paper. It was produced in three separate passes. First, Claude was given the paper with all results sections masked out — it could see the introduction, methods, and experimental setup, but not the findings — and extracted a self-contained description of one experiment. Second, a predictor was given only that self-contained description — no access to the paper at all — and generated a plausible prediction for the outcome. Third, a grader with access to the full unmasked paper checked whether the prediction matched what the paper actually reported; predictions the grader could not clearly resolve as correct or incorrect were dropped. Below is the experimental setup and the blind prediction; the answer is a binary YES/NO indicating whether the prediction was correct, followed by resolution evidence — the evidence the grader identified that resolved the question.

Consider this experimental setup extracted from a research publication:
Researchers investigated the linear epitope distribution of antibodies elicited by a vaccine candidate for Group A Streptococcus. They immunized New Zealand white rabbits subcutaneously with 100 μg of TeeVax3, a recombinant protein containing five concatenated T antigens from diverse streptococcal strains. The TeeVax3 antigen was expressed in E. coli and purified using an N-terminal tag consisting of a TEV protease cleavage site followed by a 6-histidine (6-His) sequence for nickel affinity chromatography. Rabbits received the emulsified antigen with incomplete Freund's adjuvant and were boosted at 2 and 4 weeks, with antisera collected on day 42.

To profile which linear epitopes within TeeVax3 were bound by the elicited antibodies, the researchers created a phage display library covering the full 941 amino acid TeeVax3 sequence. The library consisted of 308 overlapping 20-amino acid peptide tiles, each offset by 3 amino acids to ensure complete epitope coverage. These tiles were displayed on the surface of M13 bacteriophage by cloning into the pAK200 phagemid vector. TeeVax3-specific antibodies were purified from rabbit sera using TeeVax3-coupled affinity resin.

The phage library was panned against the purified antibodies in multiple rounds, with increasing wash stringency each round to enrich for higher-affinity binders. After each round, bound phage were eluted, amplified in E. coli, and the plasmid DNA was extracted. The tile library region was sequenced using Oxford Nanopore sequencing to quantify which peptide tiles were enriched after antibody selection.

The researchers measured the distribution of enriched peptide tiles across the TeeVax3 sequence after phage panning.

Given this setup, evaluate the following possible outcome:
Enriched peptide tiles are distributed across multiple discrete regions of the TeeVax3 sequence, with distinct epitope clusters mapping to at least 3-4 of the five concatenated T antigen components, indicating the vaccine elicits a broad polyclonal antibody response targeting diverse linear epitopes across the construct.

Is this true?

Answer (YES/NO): NO